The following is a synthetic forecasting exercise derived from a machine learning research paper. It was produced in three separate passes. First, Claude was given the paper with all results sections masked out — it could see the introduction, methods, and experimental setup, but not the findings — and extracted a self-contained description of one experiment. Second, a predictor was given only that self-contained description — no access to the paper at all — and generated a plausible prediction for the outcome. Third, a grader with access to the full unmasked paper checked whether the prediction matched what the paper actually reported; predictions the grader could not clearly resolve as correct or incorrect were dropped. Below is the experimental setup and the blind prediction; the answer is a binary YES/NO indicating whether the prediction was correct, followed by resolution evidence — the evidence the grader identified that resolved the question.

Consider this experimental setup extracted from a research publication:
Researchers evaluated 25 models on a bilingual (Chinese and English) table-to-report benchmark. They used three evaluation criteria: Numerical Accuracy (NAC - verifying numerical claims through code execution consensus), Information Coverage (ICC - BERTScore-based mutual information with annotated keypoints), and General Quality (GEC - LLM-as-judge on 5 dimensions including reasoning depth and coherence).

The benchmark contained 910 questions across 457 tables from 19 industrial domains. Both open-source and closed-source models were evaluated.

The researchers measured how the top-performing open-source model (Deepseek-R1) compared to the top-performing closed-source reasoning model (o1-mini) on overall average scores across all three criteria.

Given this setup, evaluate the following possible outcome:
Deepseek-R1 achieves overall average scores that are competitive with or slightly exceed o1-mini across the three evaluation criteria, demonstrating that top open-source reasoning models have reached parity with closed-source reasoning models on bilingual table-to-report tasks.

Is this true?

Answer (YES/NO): YES